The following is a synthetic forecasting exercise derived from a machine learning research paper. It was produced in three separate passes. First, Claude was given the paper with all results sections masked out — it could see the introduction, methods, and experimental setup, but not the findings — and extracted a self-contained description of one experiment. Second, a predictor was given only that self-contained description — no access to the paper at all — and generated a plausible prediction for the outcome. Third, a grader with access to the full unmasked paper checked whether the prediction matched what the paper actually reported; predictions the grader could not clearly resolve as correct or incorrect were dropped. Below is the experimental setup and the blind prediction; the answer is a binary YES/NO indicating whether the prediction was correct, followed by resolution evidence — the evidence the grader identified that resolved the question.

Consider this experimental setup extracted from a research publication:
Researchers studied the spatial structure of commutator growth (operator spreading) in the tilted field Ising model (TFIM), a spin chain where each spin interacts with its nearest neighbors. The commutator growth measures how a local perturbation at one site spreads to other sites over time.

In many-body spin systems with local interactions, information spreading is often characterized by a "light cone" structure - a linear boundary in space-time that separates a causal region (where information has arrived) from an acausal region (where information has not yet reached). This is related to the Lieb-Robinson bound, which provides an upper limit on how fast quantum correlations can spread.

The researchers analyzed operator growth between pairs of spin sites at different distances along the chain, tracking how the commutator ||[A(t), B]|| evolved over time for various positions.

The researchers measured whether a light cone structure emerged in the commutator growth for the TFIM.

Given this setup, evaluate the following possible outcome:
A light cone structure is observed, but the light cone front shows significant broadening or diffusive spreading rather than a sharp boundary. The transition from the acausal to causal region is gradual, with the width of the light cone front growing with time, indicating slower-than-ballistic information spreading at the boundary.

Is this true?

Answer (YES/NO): NO